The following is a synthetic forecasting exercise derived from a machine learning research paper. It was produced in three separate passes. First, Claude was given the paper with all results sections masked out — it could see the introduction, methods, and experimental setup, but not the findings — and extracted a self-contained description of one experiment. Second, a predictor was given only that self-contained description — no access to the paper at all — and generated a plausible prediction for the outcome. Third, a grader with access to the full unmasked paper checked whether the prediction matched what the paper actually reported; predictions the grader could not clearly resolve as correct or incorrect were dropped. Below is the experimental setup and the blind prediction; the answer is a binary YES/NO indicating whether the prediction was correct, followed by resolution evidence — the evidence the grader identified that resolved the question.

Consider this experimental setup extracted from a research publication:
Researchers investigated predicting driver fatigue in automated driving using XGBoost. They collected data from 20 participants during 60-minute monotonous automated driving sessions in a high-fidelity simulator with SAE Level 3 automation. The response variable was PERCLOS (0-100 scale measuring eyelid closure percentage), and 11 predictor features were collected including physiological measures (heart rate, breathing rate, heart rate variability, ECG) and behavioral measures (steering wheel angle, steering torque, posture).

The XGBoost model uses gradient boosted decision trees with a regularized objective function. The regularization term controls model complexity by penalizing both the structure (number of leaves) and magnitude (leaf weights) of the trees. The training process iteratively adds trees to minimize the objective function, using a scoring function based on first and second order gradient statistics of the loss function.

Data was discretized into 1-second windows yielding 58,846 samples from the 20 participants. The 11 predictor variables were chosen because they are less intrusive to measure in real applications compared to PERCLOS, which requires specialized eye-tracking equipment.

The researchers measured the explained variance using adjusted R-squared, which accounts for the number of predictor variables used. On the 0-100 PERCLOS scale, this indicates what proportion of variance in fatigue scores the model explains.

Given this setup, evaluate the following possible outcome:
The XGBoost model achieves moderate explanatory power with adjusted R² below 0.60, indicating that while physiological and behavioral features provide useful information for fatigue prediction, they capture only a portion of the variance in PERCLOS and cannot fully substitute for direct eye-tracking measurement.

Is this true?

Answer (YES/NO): NO